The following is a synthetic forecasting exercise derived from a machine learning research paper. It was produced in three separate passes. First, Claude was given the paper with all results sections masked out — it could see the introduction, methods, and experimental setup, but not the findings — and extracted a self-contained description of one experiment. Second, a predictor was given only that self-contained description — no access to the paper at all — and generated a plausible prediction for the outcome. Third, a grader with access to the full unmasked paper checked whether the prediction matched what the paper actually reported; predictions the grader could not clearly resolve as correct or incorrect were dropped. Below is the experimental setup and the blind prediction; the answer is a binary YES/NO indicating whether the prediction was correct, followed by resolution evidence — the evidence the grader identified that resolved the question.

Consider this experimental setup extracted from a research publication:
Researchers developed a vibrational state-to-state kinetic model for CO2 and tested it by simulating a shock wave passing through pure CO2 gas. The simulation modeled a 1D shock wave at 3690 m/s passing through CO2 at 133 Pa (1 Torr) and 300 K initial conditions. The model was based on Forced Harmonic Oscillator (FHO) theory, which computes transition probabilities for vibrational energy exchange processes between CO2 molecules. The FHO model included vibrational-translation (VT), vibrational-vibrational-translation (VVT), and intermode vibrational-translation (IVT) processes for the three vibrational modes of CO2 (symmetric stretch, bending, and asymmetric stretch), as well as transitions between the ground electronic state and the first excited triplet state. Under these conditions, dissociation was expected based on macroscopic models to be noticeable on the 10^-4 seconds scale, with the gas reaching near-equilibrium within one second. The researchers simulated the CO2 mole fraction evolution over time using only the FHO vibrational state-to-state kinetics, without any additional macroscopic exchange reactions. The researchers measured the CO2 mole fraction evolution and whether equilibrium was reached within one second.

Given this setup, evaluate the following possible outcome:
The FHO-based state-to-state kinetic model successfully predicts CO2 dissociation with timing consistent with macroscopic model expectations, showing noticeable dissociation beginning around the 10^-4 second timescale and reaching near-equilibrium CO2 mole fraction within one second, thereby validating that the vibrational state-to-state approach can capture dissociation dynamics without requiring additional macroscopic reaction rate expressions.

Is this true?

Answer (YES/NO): NO